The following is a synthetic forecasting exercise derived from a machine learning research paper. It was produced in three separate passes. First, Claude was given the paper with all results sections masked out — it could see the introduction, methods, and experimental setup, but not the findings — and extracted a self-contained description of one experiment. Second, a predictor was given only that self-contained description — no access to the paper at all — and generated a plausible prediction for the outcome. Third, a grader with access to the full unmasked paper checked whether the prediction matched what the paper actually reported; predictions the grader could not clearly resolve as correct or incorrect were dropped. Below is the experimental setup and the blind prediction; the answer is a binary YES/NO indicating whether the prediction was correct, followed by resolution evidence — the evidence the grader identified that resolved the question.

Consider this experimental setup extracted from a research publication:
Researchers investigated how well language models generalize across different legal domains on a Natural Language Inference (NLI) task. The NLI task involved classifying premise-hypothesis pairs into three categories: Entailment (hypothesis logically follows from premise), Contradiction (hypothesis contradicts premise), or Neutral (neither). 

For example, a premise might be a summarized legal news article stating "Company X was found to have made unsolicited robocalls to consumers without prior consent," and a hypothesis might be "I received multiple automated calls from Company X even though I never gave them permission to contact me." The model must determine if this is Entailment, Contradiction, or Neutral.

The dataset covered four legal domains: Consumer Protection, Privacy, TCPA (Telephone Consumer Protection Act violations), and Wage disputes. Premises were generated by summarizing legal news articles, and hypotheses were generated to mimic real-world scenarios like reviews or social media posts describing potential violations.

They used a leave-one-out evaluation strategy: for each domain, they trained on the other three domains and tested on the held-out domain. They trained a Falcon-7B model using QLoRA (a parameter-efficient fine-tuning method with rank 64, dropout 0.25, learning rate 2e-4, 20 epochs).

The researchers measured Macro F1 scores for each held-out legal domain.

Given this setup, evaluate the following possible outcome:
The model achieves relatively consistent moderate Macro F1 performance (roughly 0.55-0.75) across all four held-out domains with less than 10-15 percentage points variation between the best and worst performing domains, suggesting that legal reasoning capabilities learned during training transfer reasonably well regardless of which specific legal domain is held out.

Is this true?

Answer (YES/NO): NO